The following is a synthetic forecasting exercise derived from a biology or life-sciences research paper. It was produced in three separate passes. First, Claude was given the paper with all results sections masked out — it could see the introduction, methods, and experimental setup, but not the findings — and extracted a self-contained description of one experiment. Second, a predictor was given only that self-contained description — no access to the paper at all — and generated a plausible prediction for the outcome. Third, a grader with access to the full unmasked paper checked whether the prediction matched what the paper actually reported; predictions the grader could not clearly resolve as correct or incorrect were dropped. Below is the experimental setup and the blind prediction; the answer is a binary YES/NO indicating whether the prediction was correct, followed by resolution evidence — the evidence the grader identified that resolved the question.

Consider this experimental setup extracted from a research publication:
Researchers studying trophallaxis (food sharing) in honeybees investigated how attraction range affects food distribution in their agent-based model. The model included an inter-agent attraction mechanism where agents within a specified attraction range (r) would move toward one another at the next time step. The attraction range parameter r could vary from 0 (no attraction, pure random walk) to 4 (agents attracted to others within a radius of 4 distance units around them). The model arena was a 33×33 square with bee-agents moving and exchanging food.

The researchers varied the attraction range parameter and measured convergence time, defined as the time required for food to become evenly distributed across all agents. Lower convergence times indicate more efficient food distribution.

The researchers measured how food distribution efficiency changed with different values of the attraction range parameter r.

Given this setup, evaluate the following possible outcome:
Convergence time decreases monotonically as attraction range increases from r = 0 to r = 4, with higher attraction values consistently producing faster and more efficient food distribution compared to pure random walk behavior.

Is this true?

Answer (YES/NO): NO